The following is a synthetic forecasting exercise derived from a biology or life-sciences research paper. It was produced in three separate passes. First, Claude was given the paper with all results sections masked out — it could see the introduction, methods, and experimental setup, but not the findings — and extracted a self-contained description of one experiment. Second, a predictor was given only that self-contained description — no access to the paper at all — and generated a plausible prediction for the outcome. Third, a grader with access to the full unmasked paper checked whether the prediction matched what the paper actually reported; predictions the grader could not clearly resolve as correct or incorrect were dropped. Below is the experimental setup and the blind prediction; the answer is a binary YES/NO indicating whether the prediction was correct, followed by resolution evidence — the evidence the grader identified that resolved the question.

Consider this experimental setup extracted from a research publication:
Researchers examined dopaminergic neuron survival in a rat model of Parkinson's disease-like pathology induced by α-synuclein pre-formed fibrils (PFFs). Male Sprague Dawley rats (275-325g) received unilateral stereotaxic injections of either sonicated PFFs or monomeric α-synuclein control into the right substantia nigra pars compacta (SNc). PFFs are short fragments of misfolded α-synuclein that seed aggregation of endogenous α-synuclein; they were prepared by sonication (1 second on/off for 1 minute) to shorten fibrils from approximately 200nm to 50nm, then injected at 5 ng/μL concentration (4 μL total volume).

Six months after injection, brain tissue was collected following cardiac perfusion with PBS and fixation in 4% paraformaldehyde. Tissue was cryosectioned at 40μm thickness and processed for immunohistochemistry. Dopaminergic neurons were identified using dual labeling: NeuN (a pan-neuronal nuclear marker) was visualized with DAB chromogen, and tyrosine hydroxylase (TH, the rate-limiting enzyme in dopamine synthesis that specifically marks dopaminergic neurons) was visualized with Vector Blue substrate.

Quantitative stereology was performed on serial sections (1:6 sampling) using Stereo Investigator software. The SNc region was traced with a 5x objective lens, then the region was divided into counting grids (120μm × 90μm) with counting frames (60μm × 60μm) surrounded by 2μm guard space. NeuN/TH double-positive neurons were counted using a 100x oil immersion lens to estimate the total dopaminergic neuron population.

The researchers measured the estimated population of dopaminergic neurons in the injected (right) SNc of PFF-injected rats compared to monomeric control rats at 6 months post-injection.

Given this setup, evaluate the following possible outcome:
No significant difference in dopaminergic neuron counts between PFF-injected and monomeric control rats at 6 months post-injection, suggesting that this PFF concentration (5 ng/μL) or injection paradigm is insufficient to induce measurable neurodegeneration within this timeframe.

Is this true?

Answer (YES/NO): NO